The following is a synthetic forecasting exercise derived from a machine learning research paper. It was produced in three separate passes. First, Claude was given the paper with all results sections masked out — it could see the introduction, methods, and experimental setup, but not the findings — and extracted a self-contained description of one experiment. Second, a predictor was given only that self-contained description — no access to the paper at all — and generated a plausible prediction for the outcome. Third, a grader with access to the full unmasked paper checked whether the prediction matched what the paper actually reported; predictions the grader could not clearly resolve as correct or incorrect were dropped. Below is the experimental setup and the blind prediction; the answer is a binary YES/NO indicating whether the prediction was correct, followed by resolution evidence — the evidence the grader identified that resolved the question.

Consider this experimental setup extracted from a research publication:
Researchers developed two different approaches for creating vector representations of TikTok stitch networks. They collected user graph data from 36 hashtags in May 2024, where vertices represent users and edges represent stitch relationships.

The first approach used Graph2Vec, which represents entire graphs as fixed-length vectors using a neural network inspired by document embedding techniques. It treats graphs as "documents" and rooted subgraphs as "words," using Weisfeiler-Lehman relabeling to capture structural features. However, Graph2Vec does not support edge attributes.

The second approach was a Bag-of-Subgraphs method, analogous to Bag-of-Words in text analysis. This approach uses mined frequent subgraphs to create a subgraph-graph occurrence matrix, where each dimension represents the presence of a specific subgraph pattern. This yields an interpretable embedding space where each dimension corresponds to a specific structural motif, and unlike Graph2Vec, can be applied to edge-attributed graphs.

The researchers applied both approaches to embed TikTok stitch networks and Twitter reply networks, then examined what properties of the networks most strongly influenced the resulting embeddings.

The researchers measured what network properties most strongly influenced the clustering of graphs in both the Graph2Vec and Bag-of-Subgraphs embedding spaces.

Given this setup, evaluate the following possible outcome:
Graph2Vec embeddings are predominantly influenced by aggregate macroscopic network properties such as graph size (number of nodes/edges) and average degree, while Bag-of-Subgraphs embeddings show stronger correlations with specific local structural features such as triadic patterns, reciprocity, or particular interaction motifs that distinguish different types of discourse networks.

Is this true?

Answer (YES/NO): NO